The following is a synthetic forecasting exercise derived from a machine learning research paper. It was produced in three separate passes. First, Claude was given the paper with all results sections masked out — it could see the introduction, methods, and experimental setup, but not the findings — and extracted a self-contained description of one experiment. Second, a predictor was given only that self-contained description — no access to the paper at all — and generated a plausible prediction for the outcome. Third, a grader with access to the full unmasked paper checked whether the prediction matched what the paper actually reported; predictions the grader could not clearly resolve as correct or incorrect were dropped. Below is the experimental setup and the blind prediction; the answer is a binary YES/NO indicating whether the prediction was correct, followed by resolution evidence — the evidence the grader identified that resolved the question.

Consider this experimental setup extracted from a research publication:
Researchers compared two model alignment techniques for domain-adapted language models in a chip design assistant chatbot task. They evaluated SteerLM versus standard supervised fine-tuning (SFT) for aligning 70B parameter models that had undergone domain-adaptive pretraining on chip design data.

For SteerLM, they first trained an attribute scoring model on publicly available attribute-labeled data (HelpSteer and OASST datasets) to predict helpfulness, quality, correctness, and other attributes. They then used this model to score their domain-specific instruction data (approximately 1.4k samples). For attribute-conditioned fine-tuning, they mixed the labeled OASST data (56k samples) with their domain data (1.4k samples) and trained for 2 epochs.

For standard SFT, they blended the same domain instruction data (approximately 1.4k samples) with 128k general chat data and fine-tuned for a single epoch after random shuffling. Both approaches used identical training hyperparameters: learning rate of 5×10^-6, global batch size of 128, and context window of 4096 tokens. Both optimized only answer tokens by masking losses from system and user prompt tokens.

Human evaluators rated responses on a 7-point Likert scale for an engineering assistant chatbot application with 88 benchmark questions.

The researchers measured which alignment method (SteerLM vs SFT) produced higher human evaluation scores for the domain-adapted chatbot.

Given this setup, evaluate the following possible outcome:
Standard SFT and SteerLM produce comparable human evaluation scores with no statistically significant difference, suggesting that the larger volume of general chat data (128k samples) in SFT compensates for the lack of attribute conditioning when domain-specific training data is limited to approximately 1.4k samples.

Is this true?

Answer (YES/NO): NO